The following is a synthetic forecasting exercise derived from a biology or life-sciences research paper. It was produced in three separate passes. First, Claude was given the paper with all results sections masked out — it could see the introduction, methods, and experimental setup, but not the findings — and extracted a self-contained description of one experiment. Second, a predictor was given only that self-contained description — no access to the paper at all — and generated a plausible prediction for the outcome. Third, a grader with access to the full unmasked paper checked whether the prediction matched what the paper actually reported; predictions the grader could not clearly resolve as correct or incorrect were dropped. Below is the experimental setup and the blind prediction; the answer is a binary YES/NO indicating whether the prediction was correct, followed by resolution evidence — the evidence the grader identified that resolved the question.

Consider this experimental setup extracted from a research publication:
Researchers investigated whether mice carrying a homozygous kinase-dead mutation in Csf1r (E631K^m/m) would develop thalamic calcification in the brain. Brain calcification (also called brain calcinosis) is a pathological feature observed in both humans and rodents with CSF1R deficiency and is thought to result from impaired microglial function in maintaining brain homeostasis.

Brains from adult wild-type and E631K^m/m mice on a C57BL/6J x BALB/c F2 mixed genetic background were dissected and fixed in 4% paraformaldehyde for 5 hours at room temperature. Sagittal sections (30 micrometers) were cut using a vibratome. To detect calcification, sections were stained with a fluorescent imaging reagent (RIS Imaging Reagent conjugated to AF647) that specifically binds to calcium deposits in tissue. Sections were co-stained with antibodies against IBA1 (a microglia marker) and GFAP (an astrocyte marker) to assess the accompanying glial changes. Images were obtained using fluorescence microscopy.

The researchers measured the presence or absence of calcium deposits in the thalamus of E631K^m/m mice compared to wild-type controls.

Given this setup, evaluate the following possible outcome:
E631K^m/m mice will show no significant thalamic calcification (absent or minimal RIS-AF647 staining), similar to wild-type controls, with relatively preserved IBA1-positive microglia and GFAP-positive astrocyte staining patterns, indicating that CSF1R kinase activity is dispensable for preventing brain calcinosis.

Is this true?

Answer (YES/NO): NO